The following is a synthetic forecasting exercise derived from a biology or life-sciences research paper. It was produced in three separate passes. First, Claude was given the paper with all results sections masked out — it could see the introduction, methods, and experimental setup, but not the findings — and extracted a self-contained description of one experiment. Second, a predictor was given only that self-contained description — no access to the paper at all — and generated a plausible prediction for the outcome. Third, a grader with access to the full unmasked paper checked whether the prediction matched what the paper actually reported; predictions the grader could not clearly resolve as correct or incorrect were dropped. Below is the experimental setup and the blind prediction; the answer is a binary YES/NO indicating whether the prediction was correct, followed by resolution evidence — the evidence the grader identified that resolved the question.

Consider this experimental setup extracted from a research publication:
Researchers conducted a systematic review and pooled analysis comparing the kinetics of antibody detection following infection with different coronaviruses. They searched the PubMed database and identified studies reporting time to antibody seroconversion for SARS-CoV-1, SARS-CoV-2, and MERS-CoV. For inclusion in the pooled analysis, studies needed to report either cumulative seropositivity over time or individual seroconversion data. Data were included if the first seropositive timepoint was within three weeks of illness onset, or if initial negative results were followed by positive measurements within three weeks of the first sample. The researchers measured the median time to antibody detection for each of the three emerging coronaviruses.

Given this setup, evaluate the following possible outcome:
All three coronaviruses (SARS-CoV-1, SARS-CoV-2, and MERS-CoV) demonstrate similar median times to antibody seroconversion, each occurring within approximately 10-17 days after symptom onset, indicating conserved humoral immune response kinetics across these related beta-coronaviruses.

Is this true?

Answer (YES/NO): NO